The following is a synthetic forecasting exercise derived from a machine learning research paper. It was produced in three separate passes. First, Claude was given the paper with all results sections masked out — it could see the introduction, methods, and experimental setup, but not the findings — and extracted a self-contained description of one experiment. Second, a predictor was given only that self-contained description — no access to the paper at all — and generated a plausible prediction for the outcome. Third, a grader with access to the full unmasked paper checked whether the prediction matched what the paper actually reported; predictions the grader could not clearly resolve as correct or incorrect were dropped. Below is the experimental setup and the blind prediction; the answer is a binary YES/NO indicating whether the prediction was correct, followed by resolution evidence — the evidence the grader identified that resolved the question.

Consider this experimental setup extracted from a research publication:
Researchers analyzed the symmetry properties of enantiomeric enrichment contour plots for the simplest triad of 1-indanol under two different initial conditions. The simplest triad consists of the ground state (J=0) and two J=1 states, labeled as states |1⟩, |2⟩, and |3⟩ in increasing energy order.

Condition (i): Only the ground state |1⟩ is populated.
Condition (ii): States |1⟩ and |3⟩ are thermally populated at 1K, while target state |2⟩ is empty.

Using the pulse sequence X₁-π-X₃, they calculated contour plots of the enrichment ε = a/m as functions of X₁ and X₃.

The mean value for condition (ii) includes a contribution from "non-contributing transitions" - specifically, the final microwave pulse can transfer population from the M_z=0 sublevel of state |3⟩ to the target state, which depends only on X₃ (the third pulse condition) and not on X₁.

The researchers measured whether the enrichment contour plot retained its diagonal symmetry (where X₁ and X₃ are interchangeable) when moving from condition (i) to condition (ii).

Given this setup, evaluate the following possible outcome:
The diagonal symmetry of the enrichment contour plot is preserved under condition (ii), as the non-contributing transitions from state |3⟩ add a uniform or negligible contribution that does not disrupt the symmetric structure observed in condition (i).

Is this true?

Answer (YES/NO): NO